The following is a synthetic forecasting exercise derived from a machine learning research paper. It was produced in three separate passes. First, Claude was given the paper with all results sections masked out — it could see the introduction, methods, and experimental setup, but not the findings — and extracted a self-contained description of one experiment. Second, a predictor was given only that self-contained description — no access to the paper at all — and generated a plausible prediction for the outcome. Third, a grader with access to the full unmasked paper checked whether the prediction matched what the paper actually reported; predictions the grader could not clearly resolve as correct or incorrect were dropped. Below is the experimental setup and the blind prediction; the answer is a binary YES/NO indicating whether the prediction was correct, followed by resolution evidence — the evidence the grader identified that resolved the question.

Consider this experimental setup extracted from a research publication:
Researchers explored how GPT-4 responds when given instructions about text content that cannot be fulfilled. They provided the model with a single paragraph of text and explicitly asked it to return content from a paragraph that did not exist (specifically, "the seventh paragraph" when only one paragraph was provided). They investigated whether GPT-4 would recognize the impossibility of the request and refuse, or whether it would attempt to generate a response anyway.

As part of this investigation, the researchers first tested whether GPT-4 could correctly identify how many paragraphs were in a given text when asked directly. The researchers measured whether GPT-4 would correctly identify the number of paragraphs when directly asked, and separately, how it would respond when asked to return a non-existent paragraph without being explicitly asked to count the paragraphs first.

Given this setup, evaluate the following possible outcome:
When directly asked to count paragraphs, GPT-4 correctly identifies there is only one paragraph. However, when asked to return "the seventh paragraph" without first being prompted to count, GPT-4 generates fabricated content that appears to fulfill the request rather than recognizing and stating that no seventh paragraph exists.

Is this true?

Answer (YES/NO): YES